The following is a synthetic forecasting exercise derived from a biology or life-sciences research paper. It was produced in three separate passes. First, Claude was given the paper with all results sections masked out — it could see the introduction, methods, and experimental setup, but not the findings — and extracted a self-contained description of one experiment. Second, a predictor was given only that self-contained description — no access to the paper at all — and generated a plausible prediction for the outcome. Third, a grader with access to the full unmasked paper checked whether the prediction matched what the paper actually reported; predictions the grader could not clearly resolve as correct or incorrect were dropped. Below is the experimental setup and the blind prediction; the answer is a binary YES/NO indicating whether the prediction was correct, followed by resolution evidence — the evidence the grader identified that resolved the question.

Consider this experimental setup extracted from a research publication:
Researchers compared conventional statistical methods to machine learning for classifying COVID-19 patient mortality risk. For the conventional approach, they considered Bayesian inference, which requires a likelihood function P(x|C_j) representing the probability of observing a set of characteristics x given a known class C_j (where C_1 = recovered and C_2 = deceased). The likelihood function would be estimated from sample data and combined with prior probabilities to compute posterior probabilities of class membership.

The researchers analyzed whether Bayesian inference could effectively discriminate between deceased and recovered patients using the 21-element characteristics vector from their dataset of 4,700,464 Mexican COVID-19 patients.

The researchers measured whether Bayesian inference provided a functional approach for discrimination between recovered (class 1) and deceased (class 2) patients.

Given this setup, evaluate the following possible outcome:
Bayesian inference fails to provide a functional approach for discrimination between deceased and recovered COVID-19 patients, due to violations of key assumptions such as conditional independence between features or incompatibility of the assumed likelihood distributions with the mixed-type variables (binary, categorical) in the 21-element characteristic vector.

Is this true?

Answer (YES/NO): NO